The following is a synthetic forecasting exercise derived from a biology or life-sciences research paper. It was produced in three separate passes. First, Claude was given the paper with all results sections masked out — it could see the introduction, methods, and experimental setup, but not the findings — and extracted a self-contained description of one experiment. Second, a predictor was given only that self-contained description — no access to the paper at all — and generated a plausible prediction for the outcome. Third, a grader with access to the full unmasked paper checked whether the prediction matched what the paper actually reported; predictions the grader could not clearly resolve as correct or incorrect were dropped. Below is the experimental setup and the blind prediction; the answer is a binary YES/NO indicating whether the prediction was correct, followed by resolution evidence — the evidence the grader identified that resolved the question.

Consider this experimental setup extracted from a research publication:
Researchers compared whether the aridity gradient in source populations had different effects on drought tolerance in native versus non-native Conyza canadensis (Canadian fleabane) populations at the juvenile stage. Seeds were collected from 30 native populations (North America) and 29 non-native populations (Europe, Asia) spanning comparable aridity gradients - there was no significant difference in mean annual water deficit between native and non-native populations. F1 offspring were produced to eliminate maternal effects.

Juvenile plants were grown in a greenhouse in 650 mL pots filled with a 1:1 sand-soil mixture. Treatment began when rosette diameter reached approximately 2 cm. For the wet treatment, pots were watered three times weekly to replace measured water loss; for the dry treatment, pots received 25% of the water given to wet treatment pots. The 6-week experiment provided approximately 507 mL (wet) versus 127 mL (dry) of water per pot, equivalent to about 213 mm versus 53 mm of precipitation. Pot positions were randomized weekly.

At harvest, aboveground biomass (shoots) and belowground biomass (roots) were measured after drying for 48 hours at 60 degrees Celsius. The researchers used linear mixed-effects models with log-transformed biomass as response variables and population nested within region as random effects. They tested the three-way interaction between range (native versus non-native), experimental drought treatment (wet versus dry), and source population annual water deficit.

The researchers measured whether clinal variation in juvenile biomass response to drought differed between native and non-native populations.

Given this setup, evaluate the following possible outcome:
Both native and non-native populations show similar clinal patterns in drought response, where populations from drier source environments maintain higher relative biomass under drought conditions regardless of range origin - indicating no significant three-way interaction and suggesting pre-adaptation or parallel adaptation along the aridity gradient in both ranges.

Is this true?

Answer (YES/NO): NO